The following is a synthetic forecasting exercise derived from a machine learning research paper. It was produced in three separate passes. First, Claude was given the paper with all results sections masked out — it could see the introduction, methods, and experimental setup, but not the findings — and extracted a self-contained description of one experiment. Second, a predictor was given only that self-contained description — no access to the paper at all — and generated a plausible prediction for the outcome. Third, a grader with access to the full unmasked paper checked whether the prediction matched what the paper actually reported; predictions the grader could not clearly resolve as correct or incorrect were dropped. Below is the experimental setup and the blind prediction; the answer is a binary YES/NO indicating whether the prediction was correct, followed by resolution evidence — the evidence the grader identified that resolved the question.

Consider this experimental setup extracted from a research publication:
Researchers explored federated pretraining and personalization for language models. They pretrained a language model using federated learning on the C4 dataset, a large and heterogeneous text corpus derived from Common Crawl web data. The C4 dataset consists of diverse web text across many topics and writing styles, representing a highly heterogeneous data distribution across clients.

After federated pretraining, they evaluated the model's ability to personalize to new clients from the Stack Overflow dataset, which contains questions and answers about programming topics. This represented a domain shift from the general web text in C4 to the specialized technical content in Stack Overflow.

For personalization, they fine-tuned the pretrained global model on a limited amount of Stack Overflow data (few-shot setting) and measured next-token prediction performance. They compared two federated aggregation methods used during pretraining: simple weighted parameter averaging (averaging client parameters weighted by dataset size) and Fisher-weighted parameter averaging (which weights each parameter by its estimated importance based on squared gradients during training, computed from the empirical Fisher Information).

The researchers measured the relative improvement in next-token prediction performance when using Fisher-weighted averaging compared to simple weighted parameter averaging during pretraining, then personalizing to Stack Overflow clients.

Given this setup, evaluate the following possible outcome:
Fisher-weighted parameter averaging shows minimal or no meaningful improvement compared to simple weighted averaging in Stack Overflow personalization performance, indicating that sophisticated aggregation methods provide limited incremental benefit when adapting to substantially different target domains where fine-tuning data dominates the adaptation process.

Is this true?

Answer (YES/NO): NO